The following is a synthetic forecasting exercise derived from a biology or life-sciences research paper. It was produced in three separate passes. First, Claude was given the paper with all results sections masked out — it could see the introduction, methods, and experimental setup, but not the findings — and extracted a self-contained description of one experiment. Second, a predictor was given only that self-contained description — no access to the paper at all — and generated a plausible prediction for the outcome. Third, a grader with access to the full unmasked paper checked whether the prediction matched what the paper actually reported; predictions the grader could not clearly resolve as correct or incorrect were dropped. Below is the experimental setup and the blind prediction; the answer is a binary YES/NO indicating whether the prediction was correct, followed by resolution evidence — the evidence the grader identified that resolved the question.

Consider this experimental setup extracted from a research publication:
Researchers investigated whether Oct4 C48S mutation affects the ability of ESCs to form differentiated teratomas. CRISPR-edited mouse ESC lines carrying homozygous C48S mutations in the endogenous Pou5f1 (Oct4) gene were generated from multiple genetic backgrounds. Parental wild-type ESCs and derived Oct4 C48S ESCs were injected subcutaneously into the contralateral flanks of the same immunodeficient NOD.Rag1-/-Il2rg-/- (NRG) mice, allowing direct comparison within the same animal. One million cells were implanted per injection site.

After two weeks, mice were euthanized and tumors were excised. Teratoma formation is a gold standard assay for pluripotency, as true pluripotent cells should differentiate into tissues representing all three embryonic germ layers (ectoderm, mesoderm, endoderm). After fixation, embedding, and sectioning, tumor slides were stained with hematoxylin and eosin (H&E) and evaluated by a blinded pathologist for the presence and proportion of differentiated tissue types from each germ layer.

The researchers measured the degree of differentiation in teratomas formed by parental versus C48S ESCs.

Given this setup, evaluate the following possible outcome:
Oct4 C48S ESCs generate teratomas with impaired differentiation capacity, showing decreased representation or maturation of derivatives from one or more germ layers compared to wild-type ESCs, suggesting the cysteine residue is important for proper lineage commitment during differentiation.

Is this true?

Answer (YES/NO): YES